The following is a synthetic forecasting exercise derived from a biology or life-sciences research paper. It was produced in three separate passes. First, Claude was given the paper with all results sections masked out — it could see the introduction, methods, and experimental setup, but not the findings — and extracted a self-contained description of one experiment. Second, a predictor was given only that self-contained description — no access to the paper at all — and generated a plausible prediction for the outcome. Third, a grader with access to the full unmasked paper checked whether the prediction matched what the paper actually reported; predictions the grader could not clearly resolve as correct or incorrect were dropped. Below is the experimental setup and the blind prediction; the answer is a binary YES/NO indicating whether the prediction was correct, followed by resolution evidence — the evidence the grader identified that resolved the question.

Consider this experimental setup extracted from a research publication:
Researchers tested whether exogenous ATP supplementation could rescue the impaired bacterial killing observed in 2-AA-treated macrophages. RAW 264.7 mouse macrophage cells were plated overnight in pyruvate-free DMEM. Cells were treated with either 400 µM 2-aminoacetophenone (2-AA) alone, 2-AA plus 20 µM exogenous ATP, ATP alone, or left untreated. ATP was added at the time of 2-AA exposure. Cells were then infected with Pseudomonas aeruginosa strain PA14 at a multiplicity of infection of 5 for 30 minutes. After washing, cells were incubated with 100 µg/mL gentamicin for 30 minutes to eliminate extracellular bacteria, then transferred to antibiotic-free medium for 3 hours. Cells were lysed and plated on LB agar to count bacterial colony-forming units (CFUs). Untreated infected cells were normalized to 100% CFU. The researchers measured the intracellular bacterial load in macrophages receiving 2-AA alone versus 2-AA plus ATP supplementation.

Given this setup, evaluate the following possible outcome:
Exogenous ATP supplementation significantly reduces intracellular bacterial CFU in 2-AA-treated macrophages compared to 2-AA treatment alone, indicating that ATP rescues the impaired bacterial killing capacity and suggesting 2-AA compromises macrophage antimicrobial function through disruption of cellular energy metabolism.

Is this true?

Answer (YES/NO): YES